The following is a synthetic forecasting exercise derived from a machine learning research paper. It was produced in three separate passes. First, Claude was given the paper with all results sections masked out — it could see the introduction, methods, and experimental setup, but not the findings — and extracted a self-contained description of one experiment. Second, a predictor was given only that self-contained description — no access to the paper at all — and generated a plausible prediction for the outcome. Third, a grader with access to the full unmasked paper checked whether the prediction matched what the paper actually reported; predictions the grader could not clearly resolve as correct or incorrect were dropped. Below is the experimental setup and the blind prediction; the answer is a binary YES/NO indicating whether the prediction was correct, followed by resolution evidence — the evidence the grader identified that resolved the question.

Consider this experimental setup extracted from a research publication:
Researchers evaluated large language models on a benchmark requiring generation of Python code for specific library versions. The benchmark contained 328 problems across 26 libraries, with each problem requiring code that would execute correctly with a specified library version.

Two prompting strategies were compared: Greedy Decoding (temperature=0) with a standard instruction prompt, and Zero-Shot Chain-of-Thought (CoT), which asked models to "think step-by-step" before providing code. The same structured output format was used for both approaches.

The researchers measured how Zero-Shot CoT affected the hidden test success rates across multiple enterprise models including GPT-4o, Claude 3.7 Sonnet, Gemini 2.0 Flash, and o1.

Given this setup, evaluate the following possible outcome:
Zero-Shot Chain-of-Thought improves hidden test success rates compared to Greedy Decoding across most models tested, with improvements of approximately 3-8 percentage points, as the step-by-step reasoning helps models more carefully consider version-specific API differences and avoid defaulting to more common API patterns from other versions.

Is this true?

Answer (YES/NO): NO